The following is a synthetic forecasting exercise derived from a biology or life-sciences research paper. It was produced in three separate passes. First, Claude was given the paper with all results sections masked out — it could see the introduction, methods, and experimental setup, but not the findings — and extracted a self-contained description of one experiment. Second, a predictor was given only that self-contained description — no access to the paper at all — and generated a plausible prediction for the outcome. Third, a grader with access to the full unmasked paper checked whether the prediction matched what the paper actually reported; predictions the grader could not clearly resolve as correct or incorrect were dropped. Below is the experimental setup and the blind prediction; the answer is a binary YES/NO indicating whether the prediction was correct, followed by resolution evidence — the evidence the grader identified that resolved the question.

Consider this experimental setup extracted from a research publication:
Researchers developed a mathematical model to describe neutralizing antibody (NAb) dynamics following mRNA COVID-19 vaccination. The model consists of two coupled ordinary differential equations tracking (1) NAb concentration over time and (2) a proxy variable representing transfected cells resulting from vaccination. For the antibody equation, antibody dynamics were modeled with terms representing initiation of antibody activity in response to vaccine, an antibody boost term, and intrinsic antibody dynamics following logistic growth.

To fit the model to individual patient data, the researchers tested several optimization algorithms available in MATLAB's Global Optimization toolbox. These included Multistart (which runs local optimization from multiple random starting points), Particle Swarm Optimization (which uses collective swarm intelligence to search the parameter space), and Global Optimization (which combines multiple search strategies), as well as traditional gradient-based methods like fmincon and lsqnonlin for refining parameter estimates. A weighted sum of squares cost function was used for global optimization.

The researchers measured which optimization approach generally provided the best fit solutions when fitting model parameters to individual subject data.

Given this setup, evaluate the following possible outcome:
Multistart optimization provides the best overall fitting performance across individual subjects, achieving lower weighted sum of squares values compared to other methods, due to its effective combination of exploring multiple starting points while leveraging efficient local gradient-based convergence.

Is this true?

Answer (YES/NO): NO